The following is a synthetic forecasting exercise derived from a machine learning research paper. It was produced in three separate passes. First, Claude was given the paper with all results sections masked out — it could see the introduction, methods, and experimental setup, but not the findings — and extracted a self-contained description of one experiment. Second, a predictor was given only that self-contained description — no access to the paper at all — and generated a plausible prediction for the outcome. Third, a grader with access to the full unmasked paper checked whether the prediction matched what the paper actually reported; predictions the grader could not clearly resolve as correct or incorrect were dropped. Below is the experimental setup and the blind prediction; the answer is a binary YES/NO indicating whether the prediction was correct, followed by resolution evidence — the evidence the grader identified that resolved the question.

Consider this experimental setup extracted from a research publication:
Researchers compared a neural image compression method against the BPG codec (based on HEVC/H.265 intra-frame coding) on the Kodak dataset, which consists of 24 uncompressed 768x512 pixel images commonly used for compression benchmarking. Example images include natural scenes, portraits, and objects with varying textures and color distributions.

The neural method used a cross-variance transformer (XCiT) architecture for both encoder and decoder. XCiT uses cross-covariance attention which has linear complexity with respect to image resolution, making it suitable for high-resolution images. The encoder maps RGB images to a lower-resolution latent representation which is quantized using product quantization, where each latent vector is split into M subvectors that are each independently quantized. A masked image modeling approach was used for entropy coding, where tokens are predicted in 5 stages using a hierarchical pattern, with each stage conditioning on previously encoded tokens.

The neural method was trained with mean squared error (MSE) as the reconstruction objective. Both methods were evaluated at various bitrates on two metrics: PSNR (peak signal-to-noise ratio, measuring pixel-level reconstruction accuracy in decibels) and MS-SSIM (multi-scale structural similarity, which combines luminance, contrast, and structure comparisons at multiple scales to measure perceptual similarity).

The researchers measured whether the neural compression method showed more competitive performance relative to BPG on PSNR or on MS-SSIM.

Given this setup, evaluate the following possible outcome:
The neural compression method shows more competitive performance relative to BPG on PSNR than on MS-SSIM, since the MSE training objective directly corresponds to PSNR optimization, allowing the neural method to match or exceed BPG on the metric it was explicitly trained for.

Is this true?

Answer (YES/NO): NO